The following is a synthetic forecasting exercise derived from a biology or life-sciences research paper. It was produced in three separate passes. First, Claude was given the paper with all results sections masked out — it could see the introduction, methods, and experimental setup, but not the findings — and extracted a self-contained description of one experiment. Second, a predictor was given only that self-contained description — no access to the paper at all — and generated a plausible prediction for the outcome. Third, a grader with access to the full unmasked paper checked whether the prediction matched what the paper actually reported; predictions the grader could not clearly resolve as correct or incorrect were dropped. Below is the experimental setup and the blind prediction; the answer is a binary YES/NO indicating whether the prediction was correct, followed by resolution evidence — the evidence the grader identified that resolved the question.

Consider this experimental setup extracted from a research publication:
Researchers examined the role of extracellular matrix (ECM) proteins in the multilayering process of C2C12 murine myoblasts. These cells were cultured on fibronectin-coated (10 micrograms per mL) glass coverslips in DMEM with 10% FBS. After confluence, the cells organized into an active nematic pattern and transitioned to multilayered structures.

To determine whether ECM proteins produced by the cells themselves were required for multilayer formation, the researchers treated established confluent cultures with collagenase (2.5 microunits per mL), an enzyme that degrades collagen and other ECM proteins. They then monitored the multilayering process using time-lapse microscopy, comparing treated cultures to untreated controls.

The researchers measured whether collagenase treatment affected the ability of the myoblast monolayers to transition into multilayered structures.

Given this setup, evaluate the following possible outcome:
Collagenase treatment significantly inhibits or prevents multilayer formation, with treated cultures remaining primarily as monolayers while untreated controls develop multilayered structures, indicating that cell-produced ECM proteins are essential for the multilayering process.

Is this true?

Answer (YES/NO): YES